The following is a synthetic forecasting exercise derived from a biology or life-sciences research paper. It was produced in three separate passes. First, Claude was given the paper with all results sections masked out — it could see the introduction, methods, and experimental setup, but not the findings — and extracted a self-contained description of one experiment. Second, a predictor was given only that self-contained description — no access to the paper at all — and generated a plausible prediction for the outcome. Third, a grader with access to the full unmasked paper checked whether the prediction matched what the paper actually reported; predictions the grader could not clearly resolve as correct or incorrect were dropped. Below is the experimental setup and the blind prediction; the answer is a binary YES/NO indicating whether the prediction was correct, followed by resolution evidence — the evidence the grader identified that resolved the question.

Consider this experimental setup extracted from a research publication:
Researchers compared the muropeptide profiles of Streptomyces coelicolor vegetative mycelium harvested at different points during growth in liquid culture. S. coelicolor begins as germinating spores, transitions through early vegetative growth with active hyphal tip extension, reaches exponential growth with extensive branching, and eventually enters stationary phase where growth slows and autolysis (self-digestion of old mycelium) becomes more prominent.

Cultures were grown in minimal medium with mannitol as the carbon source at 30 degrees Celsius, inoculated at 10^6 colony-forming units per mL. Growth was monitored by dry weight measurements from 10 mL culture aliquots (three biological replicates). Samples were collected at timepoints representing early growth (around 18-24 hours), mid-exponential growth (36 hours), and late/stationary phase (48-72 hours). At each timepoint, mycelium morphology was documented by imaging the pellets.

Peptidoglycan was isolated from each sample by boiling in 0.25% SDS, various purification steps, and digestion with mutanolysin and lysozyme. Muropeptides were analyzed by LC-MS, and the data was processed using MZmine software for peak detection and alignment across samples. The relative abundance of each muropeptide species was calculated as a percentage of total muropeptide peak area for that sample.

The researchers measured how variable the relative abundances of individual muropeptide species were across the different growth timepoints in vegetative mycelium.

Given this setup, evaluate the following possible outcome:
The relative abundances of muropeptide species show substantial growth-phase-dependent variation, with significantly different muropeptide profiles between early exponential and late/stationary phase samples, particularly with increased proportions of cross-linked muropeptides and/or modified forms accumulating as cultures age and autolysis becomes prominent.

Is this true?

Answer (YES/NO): YES